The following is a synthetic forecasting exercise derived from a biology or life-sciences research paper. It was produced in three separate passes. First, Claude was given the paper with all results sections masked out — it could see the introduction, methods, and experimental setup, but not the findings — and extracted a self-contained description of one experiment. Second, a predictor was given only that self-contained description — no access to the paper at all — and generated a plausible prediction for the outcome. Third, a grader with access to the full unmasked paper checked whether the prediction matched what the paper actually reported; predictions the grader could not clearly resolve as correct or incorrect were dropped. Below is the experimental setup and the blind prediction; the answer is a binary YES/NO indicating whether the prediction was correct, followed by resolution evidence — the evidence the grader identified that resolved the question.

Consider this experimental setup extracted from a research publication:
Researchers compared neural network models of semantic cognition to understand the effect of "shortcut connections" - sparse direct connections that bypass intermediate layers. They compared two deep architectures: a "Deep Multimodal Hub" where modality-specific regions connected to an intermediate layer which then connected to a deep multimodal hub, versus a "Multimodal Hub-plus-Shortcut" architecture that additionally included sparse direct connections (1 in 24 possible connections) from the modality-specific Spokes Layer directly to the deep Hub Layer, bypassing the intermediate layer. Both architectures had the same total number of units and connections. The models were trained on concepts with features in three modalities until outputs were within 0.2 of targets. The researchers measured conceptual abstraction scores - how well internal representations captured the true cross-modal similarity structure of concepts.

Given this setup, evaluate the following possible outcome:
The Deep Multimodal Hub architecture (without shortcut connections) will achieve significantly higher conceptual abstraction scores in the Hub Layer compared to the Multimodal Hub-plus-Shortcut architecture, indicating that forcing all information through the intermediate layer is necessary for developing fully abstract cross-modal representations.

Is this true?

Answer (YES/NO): NO